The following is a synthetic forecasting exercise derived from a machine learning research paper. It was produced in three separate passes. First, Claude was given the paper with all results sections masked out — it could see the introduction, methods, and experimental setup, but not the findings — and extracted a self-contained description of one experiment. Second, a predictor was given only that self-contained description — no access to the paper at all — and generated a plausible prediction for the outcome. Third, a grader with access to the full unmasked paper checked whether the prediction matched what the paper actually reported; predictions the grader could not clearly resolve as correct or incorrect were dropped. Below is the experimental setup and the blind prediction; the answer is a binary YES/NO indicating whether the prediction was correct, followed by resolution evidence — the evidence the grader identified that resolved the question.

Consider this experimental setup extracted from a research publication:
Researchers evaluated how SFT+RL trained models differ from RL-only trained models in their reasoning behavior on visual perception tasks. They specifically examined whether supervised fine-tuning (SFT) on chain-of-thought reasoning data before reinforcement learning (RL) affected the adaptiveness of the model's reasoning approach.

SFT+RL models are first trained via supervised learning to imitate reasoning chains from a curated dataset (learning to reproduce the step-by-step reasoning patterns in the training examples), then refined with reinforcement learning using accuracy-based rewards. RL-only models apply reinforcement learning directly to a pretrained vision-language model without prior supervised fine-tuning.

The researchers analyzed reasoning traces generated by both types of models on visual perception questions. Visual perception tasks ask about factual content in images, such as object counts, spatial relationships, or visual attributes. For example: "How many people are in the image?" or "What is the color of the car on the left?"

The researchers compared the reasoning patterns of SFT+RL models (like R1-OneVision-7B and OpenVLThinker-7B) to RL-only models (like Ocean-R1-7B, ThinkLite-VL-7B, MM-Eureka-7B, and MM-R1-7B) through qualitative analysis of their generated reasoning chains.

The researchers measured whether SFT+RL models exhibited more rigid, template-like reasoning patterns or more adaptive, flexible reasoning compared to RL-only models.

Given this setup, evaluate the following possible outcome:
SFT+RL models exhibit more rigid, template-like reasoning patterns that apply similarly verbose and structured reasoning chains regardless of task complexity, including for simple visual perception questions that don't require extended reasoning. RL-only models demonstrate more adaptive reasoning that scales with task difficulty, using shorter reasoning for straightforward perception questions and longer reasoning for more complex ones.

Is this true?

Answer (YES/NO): YES